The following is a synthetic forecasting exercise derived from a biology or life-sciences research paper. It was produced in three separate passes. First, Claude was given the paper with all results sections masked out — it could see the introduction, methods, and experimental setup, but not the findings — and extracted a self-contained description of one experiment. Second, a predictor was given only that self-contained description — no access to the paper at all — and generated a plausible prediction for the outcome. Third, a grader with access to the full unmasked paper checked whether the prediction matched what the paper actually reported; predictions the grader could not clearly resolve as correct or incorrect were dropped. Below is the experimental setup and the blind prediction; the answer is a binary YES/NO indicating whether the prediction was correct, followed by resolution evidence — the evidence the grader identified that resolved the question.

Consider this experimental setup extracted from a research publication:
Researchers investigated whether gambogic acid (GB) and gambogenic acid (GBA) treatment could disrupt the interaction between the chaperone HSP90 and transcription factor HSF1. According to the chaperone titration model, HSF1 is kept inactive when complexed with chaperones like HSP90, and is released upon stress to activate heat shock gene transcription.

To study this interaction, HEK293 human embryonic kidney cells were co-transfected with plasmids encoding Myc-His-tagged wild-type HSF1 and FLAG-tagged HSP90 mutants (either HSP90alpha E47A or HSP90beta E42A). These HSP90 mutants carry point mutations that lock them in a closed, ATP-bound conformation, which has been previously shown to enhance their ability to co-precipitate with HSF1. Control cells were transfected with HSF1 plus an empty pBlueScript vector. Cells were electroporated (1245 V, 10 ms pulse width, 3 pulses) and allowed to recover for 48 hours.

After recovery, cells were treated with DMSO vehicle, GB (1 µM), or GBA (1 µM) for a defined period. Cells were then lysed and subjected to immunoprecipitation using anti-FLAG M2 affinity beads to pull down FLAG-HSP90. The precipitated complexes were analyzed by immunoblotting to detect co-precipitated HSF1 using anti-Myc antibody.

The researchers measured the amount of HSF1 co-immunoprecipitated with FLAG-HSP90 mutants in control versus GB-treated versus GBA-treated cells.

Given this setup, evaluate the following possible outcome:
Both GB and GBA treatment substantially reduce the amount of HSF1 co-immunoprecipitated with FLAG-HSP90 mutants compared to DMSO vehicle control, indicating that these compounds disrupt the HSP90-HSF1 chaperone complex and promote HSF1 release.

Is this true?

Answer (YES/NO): NO